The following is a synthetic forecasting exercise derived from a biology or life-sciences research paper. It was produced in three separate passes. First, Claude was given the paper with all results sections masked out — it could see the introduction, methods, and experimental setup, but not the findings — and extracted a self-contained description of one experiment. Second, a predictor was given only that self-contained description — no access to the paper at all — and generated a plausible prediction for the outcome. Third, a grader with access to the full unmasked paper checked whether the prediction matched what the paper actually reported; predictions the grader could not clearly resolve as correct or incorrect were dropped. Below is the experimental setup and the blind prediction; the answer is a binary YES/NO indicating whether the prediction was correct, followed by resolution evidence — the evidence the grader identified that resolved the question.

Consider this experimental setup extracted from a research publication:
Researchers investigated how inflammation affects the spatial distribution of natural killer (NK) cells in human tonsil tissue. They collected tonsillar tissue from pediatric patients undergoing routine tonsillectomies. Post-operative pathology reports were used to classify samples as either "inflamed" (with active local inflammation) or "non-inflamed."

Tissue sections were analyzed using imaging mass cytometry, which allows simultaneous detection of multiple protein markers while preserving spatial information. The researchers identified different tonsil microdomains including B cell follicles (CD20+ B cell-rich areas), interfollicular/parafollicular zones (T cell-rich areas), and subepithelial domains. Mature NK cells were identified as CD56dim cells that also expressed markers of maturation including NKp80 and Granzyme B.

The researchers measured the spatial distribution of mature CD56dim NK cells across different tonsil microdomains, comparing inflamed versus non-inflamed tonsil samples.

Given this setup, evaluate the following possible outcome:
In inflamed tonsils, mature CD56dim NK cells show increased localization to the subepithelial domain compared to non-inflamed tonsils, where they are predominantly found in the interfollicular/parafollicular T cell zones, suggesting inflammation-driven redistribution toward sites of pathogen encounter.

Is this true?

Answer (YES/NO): NO